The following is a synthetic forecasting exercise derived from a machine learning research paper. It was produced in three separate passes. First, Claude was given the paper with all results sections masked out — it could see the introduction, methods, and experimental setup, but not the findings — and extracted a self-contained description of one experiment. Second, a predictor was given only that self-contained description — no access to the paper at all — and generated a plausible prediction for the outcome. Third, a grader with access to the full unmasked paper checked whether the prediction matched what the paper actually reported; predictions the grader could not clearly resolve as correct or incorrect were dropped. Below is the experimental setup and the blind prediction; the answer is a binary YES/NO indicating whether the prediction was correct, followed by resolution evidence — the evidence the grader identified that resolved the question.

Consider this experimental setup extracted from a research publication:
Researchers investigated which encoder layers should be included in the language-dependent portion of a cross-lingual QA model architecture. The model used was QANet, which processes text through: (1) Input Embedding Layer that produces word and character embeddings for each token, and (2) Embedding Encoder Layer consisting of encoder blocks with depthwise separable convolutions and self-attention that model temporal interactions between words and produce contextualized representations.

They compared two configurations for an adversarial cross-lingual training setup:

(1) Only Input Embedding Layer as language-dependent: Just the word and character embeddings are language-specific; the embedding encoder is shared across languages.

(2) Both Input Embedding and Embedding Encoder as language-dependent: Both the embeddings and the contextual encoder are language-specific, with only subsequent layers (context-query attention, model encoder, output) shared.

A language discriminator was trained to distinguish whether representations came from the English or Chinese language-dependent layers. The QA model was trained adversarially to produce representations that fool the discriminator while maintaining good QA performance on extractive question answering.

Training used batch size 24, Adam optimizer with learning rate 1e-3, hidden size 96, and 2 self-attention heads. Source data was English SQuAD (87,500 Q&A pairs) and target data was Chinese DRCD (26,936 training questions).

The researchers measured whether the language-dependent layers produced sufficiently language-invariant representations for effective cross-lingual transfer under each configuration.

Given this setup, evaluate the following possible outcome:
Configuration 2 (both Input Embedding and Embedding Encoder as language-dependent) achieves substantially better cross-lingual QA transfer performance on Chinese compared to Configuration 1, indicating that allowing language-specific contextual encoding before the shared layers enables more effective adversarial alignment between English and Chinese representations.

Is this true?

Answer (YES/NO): YES